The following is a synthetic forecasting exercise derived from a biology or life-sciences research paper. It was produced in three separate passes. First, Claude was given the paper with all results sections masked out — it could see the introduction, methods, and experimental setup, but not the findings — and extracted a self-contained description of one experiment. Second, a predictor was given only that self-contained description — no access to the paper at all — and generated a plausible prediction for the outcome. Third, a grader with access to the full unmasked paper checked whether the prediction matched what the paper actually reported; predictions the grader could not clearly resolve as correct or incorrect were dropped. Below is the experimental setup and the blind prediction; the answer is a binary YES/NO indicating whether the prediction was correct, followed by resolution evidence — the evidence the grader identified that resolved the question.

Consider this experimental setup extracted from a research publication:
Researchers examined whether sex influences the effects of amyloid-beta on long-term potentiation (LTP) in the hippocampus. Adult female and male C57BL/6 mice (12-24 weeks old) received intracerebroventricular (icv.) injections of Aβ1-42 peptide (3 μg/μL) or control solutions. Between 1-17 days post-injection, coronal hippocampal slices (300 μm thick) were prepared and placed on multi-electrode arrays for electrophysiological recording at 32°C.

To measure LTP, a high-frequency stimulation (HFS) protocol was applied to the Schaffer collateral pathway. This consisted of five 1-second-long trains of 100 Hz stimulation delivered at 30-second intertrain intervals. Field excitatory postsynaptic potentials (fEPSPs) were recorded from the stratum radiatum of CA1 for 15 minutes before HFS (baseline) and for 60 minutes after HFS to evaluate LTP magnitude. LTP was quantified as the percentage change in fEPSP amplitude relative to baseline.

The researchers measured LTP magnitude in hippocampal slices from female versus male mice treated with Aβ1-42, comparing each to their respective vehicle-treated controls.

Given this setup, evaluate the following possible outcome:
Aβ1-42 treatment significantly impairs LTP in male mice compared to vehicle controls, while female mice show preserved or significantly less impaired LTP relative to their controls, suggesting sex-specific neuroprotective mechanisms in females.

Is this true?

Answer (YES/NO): NO